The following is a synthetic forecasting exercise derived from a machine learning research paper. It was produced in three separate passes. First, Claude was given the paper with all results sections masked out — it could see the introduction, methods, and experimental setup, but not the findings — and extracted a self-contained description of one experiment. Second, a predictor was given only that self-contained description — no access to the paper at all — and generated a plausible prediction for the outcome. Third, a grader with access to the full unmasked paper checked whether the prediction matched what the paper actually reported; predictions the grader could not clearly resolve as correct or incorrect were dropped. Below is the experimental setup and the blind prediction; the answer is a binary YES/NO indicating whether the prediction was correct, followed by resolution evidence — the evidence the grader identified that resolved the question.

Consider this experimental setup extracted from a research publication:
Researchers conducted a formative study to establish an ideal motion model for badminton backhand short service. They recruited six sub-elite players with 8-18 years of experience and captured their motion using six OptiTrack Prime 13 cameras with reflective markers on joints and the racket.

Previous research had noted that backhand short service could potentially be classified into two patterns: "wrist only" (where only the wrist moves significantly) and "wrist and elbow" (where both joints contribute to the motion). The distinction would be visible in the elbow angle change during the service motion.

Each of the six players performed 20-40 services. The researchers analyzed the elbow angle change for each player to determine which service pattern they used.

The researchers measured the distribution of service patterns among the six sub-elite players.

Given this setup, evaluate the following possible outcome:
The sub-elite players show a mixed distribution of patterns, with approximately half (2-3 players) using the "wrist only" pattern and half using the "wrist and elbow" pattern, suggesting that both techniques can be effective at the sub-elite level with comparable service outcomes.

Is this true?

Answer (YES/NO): NO